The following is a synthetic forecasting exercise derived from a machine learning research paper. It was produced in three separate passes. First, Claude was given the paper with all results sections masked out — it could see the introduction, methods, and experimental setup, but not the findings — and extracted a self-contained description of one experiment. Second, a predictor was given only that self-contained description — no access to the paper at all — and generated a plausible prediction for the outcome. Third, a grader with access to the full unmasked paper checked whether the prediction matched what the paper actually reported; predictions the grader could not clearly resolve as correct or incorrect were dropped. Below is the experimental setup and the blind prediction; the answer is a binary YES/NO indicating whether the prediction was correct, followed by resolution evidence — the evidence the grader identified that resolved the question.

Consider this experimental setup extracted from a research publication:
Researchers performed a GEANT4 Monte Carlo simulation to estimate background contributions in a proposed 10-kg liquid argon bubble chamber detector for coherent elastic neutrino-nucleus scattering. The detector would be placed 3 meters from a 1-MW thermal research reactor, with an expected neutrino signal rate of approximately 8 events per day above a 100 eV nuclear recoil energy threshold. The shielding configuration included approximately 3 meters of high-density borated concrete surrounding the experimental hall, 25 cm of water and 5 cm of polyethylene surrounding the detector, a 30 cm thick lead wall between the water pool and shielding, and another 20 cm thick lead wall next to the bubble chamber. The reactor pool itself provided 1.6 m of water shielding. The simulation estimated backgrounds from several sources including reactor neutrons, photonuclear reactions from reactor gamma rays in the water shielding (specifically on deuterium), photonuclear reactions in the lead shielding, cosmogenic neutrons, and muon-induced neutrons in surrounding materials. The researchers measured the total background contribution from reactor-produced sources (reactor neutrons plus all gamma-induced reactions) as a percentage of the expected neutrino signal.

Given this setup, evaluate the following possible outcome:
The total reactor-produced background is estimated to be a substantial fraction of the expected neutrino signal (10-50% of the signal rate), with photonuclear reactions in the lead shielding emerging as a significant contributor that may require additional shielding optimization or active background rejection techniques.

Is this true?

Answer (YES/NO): NO